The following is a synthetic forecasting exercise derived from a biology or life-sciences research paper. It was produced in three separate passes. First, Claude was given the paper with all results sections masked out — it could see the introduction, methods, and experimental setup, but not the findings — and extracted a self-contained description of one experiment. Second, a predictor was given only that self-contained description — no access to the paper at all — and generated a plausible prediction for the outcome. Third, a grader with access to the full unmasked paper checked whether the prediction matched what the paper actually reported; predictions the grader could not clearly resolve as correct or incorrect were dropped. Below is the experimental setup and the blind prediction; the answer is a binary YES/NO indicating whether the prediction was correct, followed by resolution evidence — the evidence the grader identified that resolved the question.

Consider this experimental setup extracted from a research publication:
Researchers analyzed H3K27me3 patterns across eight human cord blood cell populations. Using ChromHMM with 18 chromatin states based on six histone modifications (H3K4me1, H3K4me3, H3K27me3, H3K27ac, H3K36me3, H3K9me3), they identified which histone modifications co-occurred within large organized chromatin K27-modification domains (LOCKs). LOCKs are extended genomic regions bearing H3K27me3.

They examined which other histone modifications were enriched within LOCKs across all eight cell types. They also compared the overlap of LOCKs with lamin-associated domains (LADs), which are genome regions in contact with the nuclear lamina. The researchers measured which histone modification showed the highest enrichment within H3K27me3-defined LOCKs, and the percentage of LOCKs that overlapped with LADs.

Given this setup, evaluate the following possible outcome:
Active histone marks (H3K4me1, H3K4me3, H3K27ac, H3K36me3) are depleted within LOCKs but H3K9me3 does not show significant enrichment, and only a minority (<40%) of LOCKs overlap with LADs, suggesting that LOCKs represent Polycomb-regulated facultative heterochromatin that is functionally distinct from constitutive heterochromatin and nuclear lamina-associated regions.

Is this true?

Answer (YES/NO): NO